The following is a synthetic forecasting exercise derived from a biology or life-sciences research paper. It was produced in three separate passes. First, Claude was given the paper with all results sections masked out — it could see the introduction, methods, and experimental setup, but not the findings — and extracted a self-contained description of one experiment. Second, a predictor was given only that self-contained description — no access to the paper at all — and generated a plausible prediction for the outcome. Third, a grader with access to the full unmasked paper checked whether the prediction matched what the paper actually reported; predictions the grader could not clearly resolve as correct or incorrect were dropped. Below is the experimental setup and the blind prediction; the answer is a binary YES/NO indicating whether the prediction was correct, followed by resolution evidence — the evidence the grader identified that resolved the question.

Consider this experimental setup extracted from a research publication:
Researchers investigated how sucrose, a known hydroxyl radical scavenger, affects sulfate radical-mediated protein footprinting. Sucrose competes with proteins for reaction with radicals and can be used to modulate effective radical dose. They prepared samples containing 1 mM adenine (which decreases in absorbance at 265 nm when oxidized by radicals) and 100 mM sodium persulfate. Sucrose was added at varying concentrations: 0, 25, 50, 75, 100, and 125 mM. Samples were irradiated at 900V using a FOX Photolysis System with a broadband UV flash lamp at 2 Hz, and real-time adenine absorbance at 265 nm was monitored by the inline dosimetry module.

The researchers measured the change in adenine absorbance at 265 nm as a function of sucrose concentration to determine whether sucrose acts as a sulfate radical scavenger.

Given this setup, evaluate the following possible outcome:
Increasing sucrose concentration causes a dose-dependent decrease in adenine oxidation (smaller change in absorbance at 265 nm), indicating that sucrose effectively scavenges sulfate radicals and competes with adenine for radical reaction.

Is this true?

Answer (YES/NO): YES